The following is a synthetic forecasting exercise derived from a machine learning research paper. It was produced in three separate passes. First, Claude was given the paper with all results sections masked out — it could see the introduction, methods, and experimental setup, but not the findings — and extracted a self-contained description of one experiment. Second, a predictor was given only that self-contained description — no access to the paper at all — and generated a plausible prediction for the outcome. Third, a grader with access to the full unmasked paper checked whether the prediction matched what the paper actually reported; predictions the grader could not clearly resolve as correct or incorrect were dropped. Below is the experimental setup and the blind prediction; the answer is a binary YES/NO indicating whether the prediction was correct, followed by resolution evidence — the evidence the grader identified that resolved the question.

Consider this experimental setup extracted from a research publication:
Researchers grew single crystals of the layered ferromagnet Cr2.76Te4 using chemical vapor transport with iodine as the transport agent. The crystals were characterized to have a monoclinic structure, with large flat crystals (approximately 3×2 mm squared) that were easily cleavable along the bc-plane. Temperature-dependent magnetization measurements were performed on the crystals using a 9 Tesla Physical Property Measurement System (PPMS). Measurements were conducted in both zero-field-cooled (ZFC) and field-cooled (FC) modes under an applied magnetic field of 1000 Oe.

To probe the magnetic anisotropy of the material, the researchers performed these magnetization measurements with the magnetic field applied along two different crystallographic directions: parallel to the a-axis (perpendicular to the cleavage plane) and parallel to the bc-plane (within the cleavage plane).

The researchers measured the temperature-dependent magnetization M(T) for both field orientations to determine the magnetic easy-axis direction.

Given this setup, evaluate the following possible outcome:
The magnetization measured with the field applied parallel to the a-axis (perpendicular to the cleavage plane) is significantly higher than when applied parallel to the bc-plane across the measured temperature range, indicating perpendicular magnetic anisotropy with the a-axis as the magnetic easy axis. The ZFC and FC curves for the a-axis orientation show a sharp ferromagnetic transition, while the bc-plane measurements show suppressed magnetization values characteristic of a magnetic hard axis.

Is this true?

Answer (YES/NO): NO